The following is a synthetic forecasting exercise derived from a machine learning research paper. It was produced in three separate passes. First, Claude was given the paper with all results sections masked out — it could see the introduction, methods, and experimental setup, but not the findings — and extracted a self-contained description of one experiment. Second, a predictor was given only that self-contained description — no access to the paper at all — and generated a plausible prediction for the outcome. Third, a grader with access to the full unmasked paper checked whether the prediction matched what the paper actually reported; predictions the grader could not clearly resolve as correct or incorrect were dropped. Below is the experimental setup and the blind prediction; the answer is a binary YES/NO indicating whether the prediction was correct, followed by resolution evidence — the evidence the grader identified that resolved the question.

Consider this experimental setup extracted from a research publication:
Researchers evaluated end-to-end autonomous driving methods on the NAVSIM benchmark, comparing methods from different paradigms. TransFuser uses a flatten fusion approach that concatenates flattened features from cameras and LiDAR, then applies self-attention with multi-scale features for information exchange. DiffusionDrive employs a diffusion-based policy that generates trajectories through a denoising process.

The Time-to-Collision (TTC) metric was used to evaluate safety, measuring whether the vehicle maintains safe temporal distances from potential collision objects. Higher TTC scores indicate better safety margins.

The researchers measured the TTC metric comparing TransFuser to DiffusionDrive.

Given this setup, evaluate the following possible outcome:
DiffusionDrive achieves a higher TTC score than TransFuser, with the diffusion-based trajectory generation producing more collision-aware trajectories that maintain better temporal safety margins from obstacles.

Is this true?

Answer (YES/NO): YES